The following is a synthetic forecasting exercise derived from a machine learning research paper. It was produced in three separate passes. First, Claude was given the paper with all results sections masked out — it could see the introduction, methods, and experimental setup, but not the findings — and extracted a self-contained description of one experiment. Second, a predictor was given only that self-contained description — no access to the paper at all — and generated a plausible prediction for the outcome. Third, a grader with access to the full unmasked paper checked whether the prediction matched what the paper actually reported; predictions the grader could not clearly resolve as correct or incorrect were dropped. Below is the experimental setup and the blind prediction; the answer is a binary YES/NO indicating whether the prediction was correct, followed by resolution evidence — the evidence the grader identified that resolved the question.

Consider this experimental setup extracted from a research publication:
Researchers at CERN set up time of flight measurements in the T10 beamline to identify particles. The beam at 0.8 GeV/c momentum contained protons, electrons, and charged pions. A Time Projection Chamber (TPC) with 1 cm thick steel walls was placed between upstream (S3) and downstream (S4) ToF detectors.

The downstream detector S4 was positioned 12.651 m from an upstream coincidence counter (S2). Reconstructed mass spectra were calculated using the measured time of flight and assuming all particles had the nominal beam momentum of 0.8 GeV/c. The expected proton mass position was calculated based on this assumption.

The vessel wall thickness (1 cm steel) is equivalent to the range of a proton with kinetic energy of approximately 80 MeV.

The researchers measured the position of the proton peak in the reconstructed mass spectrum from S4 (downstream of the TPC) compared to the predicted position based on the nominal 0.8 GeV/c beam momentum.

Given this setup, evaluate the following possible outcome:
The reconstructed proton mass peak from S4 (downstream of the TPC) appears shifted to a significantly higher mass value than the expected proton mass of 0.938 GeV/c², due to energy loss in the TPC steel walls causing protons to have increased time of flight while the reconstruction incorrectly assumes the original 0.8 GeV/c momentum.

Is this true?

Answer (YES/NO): YES